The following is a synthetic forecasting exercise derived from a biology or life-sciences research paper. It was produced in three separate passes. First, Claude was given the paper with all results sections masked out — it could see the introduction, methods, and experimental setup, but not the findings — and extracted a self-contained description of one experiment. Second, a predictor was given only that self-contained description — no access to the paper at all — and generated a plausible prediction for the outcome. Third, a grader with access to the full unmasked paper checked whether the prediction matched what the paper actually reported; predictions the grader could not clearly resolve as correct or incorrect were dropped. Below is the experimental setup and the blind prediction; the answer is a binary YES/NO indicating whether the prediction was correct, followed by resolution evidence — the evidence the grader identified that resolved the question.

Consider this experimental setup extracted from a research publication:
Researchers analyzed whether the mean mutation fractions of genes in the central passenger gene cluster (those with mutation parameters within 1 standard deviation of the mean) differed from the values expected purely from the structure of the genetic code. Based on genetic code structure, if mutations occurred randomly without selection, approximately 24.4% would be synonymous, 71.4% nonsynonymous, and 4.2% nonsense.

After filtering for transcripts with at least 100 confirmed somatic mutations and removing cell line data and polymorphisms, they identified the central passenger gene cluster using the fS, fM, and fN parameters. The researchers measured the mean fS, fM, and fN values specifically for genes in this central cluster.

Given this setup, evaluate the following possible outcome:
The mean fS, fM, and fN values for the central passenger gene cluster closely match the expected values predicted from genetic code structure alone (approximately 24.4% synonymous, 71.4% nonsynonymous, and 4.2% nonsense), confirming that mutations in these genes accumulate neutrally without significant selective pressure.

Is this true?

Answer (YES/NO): YES